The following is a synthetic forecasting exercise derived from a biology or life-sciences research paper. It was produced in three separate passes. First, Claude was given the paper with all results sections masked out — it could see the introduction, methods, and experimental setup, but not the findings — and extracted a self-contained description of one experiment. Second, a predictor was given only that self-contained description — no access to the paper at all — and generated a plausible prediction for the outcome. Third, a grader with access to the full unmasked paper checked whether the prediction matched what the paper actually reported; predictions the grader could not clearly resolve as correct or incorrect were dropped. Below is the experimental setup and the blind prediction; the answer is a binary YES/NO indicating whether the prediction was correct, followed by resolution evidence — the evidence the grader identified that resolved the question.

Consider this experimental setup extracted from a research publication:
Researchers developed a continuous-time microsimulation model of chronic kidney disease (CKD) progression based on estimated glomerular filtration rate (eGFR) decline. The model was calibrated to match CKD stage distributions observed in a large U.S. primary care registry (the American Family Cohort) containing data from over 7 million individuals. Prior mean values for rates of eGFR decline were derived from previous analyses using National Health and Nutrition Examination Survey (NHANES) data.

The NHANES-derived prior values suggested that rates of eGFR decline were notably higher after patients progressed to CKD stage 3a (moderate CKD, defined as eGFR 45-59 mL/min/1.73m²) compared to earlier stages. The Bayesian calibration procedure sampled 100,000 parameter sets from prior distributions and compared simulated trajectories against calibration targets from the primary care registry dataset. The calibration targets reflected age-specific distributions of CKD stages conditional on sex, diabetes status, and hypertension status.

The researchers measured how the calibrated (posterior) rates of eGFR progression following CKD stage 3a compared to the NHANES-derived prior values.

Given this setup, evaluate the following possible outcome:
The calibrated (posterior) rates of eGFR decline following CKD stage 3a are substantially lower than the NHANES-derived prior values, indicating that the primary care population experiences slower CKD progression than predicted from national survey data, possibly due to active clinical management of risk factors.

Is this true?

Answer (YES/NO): YES